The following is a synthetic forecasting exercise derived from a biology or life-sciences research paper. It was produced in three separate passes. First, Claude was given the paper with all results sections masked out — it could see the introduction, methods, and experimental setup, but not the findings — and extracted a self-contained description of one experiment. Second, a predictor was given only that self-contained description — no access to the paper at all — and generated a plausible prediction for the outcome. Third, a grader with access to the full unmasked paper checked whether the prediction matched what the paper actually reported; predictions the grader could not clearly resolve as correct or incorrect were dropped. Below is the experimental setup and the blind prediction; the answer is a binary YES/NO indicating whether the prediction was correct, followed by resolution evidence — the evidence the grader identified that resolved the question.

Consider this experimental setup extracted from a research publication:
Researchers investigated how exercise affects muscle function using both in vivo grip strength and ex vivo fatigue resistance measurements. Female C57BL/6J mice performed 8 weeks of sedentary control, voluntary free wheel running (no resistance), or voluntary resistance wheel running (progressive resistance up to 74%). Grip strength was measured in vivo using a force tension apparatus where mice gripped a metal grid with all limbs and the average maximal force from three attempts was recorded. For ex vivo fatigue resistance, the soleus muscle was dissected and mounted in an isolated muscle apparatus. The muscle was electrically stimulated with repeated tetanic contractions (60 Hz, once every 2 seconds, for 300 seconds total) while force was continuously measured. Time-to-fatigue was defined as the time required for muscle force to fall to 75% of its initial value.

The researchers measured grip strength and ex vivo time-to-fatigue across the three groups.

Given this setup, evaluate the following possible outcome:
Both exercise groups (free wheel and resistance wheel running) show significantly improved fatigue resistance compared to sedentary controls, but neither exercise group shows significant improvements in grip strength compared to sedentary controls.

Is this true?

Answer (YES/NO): NO